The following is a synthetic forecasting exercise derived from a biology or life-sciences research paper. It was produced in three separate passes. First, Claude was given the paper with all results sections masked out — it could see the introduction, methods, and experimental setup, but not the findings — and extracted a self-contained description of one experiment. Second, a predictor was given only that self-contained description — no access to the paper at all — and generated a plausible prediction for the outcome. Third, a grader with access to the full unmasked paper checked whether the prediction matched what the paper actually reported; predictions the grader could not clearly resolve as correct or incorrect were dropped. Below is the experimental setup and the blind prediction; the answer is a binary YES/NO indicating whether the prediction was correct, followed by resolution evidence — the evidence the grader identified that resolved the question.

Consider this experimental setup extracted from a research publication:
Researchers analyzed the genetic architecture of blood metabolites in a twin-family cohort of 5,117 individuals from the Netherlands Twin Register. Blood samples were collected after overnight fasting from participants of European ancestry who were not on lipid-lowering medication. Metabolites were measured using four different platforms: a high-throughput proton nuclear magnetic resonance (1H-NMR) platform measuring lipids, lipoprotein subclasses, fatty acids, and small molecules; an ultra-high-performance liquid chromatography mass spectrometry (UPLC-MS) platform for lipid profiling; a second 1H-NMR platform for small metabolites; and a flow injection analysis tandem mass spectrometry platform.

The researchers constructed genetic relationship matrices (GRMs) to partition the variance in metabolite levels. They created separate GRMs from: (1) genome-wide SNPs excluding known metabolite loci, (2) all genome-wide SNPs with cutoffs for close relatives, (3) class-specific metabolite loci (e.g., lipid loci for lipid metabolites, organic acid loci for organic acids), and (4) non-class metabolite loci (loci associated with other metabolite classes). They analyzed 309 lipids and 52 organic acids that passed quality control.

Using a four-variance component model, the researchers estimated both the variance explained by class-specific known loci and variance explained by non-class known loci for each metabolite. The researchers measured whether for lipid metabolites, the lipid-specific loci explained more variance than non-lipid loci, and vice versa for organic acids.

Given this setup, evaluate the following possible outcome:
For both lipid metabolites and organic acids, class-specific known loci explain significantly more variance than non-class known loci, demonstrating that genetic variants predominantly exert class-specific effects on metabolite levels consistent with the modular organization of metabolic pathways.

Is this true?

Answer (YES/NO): YES